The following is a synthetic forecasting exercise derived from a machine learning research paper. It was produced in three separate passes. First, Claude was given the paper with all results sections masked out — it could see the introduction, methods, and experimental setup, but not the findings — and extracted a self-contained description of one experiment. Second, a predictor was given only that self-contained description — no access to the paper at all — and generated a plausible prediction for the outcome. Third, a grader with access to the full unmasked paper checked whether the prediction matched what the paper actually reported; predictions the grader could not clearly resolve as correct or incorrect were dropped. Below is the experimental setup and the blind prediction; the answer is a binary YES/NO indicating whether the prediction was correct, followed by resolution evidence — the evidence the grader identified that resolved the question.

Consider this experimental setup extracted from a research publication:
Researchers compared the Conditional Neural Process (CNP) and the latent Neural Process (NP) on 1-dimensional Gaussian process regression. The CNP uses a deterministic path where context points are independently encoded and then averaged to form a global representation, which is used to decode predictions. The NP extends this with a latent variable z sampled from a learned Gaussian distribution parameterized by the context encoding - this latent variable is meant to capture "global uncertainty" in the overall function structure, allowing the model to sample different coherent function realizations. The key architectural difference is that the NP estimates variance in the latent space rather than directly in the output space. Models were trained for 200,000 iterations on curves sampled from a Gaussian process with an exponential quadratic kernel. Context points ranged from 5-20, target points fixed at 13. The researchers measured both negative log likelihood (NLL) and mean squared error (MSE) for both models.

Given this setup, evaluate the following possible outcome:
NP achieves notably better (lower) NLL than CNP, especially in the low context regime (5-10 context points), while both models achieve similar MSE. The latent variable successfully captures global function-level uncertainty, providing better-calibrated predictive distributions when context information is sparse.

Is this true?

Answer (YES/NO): NO